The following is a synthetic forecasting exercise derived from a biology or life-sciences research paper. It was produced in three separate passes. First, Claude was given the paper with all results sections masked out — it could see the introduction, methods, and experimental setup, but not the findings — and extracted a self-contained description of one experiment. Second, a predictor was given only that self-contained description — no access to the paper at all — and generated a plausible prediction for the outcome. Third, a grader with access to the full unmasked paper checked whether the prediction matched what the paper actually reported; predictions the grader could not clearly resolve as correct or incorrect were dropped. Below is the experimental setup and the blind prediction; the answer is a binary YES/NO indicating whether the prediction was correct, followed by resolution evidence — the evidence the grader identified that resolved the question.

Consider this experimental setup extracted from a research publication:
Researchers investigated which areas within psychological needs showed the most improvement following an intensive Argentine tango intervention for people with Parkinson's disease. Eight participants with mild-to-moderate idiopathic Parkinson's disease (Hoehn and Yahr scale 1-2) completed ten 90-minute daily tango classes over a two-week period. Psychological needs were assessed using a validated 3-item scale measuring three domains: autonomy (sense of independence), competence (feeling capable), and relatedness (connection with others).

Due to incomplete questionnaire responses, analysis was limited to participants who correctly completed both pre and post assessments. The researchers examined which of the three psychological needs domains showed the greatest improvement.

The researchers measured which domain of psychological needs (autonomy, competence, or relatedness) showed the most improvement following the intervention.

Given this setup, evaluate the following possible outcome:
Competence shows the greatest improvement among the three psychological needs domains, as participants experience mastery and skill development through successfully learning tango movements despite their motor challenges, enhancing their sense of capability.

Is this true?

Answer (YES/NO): NO